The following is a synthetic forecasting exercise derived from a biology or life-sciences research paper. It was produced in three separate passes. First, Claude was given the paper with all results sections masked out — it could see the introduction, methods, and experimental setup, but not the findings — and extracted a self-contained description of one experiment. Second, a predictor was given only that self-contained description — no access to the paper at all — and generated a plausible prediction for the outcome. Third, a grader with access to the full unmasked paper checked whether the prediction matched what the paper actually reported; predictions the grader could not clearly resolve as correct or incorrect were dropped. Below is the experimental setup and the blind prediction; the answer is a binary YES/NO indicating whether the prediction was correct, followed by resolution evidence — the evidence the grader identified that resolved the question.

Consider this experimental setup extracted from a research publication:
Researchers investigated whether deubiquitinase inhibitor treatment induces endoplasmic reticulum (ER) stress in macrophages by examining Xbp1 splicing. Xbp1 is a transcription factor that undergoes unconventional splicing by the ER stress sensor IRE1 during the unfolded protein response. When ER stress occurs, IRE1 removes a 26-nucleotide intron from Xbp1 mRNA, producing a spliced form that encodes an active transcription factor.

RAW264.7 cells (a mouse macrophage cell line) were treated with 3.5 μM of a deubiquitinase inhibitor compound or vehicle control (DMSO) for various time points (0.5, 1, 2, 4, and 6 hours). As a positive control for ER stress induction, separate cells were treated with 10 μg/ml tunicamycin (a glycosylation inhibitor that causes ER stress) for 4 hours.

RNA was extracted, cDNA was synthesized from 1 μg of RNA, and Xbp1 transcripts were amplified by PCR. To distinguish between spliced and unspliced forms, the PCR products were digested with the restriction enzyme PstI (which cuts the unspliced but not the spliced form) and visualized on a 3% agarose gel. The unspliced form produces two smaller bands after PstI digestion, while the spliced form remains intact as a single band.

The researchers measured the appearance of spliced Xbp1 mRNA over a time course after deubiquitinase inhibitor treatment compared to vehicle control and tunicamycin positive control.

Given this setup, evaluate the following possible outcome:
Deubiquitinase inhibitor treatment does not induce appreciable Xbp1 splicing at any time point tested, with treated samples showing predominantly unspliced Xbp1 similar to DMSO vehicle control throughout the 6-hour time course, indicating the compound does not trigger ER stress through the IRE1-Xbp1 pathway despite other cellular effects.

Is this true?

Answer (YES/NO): YES